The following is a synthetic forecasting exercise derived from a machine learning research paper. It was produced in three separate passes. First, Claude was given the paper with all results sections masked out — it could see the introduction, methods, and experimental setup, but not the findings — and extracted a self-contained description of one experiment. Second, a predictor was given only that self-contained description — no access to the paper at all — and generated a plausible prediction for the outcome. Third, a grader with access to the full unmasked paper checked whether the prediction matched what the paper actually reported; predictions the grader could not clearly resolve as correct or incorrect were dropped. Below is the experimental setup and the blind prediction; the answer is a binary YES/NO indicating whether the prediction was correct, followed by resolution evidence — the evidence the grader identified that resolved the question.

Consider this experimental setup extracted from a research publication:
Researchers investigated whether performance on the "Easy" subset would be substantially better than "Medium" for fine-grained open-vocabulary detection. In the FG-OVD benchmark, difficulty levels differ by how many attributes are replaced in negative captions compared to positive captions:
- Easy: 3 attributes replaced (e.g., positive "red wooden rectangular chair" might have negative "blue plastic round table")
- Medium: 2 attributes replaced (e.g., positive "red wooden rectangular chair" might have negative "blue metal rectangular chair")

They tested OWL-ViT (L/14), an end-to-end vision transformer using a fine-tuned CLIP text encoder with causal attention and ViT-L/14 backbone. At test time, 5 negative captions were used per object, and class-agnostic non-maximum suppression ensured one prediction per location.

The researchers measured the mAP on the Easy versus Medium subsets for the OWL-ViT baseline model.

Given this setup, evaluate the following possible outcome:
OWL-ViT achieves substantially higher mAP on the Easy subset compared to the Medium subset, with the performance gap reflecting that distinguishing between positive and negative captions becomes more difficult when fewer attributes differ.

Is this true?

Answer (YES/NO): YES